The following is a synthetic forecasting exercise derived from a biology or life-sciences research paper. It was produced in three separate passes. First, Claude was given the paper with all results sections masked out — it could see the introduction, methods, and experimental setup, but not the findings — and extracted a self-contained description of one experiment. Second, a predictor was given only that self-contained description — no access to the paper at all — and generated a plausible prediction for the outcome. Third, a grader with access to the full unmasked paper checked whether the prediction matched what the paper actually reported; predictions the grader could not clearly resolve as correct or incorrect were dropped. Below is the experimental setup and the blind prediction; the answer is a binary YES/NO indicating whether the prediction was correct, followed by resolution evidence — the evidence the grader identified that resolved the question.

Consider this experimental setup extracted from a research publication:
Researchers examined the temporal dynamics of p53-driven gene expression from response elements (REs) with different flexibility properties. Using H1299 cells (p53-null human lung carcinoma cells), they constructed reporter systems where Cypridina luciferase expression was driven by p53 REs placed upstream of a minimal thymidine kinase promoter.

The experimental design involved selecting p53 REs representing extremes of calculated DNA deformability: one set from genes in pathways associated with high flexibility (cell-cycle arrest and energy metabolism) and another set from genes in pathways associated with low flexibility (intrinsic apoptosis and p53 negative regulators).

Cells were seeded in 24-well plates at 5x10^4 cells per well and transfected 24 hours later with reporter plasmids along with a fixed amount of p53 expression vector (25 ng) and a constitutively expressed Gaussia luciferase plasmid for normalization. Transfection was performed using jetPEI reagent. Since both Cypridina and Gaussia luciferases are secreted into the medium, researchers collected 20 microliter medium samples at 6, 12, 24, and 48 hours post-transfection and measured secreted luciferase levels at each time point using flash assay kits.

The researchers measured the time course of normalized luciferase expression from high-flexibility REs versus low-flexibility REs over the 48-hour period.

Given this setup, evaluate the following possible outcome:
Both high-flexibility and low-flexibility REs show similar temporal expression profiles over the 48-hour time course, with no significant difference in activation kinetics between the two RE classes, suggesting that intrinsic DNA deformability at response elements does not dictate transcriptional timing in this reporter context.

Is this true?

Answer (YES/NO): NO